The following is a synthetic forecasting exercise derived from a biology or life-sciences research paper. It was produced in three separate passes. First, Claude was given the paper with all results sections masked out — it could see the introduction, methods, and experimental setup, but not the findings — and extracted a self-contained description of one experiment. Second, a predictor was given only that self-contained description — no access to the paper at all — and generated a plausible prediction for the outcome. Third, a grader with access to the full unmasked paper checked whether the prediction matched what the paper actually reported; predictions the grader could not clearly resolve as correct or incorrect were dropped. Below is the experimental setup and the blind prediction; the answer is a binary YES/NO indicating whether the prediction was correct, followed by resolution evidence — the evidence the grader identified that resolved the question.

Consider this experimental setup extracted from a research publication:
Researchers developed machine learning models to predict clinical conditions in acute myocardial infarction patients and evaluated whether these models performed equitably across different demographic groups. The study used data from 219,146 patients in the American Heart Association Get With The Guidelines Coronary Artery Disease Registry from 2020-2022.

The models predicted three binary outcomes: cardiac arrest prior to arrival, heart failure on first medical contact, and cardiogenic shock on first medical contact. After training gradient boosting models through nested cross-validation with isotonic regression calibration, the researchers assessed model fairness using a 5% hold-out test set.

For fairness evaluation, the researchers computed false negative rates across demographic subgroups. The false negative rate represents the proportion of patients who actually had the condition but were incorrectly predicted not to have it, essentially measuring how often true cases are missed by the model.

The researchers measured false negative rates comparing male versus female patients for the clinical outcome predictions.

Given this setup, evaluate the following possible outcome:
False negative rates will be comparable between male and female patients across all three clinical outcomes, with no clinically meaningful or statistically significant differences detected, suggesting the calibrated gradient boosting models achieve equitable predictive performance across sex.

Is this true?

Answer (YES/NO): NO